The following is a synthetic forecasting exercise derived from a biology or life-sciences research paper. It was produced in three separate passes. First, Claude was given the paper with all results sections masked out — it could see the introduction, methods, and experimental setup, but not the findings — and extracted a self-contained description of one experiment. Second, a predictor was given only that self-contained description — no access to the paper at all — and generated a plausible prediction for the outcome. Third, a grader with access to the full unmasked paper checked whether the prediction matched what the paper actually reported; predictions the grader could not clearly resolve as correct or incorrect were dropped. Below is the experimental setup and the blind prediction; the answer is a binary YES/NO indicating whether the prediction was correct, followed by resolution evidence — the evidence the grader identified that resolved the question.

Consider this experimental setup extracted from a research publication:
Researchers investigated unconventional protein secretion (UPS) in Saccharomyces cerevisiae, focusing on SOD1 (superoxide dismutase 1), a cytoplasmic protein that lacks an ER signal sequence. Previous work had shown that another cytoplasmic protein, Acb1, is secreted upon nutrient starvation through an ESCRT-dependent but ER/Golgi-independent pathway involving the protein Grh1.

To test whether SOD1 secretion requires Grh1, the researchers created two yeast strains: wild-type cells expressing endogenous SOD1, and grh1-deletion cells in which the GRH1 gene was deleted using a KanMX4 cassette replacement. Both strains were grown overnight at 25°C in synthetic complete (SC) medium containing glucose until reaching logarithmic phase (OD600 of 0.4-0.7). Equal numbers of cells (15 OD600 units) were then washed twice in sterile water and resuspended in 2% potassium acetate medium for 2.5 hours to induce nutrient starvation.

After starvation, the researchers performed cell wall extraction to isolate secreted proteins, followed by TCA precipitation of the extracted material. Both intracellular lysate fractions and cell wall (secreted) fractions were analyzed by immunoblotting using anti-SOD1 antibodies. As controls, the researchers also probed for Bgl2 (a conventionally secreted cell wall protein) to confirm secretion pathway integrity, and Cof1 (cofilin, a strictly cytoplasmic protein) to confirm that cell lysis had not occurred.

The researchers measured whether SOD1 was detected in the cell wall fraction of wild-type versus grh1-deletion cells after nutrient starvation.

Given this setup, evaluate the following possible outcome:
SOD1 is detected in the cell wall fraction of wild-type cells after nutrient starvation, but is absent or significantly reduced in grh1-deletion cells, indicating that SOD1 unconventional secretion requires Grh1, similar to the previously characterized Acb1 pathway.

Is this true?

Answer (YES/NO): YES